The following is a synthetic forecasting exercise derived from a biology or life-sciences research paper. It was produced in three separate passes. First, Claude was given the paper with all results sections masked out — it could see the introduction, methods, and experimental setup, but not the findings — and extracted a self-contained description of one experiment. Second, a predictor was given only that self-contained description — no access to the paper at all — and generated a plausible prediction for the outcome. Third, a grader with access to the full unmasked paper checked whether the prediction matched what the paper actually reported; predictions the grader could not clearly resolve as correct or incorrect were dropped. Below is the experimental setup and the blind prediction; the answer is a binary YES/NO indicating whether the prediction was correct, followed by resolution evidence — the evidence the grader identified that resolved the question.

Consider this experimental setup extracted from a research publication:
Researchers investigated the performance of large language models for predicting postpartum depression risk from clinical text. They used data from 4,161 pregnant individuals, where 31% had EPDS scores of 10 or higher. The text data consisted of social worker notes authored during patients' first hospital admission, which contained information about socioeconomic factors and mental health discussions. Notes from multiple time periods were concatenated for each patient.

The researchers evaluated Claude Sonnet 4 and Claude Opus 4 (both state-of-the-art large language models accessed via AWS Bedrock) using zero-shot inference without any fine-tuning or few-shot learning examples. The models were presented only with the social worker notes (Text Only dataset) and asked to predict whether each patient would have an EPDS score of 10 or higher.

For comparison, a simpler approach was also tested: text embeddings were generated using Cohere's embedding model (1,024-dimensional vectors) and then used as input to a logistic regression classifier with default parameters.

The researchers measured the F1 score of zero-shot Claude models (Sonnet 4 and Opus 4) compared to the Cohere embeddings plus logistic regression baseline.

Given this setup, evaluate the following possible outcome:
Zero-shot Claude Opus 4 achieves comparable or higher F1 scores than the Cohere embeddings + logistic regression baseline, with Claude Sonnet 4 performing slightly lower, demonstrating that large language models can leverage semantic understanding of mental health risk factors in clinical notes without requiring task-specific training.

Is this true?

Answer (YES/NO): YES